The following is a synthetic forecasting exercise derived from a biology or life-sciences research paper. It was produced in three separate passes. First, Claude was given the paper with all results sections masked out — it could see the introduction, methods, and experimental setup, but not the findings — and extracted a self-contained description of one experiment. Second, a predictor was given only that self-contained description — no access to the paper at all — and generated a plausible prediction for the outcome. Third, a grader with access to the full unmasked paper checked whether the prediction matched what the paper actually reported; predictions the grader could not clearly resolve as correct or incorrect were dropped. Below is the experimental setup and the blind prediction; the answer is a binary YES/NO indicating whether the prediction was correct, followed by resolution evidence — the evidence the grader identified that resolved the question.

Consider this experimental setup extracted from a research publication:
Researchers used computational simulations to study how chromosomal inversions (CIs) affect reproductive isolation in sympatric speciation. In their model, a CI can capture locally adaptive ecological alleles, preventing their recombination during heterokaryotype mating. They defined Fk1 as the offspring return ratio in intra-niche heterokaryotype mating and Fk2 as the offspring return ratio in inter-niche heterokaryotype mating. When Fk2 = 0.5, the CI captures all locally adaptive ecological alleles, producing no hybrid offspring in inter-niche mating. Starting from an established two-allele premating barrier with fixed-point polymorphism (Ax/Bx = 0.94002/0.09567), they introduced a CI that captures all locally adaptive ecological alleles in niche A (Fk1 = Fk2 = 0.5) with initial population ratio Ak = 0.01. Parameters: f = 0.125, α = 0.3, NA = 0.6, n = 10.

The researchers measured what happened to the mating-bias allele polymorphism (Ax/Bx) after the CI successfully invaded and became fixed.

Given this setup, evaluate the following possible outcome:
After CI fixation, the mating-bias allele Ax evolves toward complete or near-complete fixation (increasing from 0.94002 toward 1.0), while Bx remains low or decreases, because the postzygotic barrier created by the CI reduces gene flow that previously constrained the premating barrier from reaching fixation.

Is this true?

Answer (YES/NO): NO